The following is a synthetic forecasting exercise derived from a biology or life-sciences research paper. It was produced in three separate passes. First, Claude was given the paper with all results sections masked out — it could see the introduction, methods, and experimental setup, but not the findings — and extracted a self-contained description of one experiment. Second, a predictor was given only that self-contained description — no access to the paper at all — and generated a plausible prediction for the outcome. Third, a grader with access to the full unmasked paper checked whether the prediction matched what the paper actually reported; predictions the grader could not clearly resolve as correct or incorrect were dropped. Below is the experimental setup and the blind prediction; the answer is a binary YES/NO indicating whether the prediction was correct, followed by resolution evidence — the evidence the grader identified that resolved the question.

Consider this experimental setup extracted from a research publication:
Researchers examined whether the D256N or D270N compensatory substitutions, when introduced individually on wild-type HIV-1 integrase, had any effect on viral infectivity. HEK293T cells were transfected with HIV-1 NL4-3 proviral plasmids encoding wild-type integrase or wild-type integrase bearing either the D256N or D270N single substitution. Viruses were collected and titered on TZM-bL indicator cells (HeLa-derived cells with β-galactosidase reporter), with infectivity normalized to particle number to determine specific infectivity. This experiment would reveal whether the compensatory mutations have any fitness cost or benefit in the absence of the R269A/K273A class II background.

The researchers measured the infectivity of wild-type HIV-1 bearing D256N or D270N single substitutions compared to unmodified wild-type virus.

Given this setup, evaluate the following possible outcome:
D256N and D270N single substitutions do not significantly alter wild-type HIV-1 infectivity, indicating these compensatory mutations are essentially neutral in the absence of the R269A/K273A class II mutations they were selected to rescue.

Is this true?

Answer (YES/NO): YES